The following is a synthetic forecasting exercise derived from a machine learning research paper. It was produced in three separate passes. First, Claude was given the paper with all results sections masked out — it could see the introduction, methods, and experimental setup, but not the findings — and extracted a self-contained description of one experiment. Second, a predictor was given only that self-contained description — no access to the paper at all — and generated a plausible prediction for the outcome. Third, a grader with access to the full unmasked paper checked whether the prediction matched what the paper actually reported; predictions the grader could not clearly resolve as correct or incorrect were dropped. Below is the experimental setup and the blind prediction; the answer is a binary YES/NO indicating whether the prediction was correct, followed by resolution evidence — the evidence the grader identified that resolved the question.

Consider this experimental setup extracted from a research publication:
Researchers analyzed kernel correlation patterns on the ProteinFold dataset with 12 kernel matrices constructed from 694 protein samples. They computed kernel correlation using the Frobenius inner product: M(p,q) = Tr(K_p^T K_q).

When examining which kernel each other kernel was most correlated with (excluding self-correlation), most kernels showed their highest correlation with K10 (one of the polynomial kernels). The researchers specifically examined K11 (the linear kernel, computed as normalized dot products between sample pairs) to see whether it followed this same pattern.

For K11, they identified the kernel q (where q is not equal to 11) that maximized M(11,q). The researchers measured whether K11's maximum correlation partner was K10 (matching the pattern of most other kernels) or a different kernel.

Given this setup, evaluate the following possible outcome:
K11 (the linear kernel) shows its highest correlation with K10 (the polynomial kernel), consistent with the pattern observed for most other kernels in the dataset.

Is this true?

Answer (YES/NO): NO